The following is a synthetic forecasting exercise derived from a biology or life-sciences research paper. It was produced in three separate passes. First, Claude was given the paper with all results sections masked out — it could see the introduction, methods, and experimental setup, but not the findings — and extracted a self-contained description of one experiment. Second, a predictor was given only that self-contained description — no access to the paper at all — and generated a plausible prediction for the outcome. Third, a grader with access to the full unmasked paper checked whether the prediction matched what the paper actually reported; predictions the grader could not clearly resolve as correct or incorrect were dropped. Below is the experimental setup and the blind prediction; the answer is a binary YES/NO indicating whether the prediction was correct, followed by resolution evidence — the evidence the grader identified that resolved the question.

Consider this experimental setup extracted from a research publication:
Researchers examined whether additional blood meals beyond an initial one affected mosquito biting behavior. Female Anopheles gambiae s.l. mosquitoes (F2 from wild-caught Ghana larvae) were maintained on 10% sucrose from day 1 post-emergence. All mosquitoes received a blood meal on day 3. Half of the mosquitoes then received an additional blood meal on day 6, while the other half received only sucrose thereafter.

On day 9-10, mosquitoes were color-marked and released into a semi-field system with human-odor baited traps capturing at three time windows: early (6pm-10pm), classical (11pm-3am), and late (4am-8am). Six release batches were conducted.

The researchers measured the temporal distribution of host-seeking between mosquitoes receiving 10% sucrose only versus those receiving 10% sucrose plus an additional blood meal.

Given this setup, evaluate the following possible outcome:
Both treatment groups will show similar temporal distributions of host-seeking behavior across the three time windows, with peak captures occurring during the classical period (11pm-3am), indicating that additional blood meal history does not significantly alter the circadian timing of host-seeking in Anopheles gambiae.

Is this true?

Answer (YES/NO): NO